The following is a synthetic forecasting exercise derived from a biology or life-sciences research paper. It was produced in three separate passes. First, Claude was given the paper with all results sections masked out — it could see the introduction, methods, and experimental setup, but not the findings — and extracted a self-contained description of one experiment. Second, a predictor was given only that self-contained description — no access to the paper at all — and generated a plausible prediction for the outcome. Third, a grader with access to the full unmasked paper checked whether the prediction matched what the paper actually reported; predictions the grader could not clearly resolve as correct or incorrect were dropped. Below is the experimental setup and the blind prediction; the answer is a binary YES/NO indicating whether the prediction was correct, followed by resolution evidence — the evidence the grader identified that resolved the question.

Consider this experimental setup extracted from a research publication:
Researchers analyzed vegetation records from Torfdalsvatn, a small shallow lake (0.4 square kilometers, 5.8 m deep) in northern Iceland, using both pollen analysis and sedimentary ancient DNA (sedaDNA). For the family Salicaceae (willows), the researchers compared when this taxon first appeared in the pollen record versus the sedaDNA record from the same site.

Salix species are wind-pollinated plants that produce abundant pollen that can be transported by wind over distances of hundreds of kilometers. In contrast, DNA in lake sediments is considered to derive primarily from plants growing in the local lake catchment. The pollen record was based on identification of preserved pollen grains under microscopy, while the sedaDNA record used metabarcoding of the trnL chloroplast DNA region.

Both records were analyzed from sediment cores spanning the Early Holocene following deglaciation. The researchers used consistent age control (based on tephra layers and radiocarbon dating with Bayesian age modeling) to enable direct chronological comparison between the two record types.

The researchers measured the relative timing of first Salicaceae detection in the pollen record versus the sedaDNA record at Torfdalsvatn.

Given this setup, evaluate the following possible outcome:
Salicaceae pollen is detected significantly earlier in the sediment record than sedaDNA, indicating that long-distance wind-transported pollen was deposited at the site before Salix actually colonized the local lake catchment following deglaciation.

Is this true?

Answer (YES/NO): YES